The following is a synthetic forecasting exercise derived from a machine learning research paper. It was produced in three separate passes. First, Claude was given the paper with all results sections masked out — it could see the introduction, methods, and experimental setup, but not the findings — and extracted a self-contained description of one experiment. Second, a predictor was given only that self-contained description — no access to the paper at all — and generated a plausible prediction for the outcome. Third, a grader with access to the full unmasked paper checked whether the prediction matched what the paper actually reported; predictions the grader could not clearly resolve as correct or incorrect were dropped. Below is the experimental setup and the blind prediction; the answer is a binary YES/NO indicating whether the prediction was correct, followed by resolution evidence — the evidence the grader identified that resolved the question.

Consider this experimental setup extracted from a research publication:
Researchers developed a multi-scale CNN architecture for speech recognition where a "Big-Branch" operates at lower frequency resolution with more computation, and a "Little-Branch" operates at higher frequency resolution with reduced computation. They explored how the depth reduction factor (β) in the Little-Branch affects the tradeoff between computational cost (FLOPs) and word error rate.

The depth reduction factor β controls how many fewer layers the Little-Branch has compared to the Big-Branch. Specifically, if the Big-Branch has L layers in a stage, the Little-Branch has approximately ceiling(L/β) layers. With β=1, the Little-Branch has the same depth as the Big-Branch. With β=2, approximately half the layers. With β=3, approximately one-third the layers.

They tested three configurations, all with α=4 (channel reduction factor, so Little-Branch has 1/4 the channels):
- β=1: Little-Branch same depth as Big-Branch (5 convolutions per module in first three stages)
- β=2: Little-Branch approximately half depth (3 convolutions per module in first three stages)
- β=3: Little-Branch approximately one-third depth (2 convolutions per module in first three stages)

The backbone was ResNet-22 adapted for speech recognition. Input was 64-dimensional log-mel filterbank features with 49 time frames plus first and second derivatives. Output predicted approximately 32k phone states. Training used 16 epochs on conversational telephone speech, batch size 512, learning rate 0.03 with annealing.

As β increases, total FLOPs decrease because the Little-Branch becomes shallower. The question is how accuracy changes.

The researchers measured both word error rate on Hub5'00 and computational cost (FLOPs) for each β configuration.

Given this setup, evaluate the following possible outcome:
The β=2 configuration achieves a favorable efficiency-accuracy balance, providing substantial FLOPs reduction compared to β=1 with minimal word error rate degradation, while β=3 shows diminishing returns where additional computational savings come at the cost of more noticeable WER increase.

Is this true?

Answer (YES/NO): NO